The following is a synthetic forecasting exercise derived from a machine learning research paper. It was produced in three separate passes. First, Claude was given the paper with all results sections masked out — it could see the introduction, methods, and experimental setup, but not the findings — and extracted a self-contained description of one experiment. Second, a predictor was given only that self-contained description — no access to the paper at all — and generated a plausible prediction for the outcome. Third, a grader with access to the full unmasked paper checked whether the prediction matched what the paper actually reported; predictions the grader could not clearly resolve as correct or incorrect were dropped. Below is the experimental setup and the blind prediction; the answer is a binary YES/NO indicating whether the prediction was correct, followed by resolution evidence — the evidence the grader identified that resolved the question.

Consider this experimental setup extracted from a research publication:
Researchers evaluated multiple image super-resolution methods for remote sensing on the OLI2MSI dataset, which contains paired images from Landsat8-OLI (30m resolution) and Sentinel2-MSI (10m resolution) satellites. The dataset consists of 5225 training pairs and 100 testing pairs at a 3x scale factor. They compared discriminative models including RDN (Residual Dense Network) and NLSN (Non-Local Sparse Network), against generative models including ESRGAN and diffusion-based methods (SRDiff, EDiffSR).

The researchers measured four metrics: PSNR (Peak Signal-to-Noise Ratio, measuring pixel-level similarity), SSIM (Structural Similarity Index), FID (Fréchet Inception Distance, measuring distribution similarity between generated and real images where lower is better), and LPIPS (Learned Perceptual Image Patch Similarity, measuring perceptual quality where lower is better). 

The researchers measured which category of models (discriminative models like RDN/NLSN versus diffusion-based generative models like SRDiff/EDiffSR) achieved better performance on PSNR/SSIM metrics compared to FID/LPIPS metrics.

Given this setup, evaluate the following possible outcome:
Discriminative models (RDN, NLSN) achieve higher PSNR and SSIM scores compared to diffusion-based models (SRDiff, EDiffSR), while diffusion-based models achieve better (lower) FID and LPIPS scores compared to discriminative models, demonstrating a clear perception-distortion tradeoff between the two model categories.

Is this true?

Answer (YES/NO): YES